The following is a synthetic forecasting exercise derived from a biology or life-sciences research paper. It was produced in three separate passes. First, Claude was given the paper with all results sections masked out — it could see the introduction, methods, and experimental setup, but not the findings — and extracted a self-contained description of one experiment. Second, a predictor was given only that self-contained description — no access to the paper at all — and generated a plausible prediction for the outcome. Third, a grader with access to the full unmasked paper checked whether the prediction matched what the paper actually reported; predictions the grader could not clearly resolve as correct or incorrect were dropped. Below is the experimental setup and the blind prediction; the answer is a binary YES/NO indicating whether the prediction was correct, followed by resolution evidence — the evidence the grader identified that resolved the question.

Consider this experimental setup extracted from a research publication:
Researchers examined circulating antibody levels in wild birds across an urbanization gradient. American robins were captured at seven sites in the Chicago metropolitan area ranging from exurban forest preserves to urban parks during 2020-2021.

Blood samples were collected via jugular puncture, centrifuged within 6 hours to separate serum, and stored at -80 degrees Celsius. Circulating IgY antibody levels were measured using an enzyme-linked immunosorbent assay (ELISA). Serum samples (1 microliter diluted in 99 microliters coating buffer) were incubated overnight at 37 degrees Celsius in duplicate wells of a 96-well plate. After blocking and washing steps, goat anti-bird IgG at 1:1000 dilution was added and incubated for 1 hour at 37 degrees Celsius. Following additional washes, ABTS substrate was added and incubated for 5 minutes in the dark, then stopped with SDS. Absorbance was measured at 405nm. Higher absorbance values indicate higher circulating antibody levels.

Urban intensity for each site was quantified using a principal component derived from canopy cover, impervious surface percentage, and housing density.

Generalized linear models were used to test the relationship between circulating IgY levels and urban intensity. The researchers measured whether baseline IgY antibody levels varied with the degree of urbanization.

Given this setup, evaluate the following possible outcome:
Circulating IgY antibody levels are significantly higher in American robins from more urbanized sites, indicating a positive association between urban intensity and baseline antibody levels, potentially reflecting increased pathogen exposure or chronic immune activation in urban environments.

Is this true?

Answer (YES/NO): NO